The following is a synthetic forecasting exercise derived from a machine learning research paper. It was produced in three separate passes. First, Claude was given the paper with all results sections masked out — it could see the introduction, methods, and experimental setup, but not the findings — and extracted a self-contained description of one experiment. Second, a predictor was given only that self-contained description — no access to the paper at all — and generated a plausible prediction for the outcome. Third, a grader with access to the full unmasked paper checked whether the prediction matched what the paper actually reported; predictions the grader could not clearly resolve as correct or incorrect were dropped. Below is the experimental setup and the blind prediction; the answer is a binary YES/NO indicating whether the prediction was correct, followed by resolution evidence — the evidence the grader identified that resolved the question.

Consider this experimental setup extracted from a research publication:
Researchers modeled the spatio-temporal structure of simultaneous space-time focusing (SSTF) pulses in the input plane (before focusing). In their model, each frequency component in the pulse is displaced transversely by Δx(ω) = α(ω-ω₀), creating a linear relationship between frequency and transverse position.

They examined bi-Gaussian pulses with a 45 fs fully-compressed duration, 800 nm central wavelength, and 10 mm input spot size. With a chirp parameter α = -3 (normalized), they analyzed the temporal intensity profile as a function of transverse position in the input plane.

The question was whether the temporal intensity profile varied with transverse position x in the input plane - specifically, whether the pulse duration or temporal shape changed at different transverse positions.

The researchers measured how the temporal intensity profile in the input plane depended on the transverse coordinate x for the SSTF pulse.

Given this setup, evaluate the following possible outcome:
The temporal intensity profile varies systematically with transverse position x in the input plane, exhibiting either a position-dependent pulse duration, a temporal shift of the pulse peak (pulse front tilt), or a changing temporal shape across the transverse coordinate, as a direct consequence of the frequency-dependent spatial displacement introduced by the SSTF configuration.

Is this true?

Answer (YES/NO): NO